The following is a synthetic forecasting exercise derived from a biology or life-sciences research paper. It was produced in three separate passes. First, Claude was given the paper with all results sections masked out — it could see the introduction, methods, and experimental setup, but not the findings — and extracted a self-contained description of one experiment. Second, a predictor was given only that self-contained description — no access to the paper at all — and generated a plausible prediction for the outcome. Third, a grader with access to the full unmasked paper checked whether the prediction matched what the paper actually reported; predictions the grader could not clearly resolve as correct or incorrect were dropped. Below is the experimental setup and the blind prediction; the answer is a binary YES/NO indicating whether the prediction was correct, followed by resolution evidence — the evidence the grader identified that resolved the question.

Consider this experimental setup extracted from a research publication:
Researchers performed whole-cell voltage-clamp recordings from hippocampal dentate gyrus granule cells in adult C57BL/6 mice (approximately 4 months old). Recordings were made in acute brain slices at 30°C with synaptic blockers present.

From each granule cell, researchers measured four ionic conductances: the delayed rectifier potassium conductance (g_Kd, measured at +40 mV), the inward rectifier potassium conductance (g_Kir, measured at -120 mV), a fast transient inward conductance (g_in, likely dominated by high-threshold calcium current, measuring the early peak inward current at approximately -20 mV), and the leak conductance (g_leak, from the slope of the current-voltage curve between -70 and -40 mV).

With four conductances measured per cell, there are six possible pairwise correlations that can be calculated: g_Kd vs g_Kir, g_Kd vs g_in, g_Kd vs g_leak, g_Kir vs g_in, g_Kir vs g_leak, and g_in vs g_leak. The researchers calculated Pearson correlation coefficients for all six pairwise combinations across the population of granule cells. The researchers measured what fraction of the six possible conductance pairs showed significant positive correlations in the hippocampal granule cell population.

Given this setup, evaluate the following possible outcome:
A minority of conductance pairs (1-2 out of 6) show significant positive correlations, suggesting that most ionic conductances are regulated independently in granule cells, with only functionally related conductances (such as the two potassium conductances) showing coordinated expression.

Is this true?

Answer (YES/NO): NO